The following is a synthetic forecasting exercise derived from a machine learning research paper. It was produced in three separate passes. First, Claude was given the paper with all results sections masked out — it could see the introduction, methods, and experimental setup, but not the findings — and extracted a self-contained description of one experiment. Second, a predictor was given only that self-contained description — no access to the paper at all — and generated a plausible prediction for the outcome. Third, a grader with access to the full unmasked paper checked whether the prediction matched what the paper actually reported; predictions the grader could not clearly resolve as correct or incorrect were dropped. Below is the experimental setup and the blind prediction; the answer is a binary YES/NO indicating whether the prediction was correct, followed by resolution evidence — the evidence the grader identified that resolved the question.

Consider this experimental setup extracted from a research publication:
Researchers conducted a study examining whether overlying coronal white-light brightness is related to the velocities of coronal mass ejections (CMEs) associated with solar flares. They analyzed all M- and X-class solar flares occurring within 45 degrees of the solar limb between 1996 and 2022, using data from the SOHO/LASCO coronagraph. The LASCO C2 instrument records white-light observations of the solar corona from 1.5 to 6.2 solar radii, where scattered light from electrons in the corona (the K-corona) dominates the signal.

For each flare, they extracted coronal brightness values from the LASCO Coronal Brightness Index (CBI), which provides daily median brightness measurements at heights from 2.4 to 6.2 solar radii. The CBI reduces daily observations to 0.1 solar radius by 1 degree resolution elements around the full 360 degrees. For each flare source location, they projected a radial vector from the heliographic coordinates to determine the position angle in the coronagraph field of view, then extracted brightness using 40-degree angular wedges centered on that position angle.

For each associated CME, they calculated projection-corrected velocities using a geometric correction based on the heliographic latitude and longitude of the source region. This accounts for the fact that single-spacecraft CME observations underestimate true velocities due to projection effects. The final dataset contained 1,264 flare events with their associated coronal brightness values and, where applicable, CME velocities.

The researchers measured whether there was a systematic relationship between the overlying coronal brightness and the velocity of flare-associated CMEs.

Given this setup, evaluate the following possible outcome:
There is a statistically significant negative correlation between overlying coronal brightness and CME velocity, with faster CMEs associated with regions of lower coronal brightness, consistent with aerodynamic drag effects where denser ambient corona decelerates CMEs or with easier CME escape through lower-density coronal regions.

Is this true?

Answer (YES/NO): YES